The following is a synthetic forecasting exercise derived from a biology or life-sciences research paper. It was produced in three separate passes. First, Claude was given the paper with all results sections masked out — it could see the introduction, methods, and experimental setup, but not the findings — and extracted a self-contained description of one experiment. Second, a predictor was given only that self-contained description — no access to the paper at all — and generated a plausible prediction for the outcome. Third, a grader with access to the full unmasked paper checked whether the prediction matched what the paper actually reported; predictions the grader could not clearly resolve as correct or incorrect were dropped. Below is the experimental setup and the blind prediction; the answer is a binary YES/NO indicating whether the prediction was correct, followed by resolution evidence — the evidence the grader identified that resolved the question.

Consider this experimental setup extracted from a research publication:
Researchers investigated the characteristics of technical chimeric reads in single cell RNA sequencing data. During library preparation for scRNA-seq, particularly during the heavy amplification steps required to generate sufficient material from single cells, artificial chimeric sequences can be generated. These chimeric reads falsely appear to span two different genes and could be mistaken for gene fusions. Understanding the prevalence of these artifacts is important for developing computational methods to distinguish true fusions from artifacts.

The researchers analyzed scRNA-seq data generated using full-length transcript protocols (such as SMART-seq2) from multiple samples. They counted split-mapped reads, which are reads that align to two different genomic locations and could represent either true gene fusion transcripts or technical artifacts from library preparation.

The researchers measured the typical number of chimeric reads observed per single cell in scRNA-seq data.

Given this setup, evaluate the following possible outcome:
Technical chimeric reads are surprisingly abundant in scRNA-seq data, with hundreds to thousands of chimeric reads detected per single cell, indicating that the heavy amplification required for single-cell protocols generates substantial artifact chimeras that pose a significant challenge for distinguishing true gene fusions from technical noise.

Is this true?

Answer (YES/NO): NO